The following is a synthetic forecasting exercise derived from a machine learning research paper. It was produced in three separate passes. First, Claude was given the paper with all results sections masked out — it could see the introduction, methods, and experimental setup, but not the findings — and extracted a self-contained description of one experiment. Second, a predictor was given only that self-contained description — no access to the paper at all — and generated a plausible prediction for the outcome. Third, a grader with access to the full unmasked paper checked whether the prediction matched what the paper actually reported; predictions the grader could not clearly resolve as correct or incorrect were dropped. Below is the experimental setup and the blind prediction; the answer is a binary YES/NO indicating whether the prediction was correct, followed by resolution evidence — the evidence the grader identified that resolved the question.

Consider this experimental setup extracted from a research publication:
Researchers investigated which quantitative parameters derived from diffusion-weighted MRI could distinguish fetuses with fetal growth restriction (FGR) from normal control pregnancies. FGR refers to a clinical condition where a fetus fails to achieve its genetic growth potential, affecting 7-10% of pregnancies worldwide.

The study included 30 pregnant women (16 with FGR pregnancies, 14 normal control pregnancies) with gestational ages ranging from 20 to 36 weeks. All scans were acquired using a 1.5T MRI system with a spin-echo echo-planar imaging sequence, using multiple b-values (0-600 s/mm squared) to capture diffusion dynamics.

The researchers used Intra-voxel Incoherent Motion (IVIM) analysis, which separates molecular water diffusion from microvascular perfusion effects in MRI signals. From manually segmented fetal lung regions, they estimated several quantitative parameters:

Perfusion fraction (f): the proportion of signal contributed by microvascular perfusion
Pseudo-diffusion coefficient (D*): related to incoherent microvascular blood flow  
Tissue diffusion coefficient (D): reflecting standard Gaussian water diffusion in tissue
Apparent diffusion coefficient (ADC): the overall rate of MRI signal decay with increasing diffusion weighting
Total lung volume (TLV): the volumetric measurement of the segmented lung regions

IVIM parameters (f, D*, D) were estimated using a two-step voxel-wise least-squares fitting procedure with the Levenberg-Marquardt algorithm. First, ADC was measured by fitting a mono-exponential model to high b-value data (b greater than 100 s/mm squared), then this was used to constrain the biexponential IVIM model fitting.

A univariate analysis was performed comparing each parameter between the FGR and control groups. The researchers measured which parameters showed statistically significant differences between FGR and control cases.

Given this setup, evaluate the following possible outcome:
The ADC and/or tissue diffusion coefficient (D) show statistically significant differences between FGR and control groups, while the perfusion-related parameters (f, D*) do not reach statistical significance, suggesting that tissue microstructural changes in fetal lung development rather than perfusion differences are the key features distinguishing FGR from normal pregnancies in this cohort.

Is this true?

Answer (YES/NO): NO